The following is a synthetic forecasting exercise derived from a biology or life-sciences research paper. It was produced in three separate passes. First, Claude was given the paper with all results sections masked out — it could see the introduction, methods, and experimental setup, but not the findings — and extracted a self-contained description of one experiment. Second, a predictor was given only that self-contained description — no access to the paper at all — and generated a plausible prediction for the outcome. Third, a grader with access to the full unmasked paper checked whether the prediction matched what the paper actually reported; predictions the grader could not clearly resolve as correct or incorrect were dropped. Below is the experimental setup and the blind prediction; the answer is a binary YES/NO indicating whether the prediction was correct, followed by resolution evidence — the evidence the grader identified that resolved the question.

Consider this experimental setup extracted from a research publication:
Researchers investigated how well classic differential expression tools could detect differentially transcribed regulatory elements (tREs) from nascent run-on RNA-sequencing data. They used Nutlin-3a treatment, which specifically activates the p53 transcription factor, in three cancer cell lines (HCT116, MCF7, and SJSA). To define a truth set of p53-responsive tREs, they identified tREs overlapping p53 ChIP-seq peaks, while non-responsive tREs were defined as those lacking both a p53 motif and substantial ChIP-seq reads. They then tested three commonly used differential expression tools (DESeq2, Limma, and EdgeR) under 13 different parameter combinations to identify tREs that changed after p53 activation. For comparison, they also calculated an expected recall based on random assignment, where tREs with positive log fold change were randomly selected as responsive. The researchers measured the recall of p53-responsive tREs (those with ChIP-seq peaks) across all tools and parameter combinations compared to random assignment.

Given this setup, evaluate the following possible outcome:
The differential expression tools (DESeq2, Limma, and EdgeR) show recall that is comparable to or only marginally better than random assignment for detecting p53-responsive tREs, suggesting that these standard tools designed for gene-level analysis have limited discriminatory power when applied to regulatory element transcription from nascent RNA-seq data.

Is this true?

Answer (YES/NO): NO